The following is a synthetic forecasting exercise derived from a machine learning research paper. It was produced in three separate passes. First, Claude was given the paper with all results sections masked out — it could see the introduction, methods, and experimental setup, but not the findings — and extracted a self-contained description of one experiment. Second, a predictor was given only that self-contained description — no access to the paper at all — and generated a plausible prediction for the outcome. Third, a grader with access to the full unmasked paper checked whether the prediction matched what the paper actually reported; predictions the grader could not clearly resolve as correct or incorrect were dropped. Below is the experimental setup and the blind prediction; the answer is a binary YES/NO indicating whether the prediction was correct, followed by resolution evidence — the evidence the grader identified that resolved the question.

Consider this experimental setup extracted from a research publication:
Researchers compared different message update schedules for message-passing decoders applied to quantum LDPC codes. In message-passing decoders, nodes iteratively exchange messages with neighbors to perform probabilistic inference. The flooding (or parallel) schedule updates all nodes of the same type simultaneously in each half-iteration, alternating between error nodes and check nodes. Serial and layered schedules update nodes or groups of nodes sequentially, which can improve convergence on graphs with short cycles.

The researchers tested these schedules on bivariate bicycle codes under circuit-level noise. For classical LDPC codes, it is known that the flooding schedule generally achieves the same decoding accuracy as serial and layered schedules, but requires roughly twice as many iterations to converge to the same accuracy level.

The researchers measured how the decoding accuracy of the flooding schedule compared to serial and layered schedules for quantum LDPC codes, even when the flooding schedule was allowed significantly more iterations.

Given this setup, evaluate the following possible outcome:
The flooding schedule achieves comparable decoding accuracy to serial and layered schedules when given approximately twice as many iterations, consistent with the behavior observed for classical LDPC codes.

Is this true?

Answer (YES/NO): NO